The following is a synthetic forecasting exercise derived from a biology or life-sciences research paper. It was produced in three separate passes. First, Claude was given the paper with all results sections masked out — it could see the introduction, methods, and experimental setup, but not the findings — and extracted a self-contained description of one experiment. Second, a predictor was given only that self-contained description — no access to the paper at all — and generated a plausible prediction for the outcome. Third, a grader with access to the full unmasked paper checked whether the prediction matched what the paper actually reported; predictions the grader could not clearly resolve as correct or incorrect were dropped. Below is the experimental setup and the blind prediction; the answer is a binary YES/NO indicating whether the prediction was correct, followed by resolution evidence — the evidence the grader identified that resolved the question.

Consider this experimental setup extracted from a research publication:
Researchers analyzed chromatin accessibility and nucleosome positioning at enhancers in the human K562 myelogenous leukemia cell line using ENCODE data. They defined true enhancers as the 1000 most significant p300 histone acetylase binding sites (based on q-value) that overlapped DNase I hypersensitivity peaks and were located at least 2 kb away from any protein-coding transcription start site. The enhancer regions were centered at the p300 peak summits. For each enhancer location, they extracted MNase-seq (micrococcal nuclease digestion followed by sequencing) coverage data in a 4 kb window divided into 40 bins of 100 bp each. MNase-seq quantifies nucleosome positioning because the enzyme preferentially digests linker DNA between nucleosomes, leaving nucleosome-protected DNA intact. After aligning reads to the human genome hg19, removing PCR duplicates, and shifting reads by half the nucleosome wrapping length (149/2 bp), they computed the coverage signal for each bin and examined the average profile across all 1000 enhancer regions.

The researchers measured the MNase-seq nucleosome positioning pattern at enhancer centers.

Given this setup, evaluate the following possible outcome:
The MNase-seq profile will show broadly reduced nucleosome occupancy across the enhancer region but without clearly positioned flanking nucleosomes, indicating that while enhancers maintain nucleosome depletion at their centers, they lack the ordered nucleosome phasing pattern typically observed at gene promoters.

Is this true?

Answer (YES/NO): NO